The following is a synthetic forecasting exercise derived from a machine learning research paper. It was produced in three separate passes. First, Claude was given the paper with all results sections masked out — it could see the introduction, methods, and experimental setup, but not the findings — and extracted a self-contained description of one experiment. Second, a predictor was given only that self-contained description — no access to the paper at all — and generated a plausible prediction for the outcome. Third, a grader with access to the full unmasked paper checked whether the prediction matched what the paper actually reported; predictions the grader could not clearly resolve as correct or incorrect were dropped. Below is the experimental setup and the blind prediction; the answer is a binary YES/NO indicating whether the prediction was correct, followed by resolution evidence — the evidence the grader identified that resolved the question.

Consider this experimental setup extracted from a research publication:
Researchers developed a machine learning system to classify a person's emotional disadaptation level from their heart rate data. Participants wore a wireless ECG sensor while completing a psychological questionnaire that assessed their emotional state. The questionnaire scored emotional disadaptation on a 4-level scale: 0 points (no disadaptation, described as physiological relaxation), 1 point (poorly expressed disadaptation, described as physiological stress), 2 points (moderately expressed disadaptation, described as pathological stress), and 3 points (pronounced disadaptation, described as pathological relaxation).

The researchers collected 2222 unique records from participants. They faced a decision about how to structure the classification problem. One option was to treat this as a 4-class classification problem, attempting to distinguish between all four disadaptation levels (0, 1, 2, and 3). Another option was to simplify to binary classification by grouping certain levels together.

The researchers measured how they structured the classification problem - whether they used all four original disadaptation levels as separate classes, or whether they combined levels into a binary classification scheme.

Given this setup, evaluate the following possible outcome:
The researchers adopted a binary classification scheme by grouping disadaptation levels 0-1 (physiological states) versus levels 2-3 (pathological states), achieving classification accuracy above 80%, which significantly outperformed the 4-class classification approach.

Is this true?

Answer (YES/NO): NO